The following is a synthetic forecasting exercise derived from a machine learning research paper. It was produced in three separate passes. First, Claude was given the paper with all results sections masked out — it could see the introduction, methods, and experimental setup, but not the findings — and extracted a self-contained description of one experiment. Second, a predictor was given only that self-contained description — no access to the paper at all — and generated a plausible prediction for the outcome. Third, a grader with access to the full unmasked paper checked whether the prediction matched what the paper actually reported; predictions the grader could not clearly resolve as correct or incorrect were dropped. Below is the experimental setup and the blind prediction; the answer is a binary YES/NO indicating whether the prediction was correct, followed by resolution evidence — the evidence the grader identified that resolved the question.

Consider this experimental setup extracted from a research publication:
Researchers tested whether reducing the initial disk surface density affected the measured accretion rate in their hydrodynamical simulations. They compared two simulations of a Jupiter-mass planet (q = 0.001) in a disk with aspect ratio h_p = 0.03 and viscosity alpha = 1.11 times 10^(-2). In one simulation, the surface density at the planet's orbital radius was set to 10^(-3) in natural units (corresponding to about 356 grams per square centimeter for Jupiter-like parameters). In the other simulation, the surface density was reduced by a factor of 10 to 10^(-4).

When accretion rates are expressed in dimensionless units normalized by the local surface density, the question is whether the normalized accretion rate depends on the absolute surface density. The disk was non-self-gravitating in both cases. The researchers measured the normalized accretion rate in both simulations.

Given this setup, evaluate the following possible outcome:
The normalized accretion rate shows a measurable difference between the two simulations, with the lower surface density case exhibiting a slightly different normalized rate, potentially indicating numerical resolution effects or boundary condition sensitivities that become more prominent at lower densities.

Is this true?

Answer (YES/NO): NO